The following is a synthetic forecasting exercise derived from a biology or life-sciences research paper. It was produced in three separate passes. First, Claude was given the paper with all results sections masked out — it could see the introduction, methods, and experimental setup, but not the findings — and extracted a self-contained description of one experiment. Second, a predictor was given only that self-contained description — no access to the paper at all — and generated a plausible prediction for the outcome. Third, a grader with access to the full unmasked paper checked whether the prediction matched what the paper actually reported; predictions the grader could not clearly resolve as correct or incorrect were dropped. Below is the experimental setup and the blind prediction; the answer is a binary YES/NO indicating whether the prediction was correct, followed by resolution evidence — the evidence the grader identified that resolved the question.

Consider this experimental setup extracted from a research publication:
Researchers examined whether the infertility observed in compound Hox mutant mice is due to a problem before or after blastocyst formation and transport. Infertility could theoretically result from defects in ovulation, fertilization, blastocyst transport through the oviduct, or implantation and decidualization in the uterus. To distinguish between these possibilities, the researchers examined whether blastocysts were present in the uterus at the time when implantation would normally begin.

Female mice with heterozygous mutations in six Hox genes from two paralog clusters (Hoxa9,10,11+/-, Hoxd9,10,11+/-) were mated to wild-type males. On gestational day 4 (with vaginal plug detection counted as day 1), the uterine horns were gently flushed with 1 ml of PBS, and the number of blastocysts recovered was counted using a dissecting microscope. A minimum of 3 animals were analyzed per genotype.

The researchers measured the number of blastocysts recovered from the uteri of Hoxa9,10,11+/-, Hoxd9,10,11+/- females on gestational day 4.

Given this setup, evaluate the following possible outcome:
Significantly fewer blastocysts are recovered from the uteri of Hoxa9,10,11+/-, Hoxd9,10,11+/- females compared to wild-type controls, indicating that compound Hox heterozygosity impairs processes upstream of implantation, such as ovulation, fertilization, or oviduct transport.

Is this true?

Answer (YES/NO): NO